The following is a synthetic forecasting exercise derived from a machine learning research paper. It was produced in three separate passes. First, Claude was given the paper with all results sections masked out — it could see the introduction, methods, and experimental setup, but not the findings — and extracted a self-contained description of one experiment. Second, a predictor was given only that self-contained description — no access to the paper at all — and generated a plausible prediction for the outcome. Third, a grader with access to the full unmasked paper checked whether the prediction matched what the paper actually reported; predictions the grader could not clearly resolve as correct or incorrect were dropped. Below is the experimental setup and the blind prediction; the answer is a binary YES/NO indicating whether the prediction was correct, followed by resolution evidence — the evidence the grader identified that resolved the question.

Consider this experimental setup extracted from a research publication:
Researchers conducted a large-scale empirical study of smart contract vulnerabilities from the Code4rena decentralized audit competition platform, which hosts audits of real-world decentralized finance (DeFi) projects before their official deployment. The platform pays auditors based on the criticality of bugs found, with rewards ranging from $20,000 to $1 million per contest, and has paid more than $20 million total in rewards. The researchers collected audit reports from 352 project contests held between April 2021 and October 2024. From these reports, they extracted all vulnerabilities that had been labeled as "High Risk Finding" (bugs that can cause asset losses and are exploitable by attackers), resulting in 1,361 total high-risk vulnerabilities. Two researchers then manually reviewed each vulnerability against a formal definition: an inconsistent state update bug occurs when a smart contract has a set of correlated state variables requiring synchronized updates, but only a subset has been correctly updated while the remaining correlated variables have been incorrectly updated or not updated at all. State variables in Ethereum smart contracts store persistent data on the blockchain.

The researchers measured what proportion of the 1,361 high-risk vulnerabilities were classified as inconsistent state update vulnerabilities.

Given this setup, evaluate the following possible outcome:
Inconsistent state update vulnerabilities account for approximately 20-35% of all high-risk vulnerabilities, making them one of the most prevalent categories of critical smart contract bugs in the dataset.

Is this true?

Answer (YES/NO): NO